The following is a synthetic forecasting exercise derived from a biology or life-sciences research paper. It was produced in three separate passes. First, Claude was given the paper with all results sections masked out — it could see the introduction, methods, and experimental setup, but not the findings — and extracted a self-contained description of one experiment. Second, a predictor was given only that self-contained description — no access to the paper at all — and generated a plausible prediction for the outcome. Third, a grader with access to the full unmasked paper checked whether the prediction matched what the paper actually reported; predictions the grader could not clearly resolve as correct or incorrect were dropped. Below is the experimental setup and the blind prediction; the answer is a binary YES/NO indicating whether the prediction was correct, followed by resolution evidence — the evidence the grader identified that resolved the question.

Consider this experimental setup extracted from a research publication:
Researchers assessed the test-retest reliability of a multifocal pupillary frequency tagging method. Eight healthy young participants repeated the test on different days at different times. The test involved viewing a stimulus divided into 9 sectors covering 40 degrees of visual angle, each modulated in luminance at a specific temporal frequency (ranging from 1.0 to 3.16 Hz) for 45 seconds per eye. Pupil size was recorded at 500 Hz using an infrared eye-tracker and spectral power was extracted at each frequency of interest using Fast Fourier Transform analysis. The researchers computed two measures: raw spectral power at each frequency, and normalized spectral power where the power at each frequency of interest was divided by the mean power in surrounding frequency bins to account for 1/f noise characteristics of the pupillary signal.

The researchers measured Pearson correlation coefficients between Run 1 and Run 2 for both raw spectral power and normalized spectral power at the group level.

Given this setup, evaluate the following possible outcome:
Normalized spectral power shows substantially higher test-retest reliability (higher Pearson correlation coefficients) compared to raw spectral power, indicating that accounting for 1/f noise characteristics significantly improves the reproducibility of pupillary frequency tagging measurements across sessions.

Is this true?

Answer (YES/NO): NO